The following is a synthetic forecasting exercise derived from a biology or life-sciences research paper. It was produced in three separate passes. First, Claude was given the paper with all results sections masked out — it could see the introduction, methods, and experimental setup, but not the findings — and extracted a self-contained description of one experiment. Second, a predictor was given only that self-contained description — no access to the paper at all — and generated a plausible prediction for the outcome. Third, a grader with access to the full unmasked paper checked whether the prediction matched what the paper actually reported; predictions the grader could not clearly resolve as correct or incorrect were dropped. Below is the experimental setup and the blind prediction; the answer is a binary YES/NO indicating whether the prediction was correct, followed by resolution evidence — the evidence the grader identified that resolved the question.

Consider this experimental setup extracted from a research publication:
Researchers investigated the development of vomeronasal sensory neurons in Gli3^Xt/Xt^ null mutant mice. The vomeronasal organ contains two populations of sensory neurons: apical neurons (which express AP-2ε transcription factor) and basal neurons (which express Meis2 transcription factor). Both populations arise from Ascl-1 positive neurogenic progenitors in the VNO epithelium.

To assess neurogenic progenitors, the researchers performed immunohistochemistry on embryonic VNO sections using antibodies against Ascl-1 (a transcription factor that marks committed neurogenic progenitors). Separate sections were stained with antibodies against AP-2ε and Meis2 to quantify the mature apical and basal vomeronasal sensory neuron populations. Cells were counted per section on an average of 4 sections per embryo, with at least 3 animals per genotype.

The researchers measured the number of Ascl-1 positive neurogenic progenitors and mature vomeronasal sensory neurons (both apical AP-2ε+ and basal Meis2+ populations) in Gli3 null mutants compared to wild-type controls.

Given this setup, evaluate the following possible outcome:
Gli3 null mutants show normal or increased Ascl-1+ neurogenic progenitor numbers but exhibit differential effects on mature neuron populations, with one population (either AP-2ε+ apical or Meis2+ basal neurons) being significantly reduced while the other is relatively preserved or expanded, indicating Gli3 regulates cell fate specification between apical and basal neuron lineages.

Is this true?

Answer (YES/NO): NO